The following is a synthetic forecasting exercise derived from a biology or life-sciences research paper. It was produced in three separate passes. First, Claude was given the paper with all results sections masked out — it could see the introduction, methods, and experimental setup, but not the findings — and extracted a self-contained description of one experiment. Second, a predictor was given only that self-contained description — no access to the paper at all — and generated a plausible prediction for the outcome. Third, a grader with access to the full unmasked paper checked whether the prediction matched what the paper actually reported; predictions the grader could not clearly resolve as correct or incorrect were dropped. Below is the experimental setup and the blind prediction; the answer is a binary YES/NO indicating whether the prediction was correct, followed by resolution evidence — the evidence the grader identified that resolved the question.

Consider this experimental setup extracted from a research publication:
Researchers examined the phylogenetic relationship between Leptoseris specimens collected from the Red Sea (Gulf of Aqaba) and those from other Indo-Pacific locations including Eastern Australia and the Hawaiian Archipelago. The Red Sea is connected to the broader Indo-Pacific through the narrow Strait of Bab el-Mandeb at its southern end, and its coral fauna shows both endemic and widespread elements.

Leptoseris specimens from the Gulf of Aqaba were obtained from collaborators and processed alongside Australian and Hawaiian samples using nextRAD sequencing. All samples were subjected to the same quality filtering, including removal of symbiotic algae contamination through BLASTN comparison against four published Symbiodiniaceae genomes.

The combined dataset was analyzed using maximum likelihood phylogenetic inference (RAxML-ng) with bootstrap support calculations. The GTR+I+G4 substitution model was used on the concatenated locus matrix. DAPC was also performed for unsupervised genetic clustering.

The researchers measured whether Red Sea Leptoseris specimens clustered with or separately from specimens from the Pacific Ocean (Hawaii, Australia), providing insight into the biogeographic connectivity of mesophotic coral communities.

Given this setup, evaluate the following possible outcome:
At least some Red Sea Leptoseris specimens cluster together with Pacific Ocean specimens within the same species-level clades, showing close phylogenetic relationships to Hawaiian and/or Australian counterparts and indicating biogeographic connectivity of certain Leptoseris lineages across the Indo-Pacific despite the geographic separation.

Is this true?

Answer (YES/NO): YES